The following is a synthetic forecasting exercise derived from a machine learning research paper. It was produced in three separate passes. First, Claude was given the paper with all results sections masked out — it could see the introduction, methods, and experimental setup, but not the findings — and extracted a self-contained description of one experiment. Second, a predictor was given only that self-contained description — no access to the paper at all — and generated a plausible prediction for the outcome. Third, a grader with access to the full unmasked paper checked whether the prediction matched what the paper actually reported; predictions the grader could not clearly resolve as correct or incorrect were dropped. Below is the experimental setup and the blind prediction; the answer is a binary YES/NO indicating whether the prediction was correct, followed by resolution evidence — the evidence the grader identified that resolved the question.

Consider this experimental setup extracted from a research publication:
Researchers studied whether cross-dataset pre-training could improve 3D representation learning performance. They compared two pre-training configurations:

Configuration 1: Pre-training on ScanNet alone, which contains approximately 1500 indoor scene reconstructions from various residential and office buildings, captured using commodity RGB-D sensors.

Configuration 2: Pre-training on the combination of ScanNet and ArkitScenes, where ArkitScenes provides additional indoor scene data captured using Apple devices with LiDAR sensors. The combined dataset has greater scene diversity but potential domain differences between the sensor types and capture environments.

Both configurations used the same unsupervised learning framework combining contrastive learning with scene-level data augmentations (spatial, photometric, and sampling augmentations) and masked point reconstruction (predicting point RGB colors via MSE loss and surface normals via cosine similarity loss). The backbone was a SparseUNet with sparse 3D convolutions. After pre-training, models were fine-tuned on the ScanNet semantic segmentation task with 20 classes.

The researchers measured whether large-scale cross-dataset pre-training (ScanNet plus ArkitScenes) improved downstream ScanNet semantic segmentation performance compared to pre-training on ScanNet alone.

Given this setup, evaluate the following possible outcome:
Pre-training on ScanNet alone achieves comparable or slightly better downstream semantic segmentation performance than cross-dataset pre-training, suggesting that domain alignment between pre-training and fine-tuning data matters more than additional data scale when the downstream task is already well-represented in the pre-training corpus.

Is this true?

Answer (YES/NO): NO